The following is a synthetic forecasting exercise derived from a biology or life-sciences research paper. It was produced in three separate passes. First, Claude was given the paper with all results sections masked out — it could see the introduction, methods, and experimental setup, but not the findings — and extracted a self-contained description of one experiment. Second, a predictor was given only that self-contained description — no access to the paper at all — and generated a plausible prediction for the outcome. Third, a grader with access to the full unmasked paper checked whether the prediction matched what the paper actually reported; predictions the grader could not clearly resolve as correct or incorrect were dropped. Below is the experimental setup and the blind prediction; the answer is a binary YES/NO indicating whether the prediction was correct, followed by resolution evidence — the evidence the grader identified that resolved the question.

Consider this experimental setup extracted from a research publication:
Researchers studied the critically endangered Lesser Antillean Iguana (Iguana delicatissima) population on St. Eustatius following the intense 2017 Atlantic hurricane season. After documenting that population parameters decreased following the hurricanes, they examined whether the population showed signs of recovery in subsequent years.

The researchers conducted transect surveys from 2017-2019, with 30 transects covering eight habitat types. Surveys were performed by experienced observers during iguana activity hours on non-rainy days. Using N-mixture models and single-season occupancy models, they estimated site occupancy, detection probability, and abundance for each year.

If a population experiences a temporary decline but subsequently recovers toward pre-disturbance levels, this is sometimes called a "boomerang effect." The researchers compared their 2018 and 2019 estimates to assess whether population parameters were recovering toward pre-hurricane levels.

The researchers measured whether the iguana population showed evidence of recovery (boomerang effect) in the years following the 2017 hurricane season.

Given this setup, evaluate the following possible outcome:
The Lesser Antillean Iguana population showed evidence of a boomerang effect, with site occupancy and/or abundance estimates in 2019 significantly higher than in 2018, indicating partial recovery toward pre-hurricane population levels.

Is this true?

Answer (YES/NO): NO